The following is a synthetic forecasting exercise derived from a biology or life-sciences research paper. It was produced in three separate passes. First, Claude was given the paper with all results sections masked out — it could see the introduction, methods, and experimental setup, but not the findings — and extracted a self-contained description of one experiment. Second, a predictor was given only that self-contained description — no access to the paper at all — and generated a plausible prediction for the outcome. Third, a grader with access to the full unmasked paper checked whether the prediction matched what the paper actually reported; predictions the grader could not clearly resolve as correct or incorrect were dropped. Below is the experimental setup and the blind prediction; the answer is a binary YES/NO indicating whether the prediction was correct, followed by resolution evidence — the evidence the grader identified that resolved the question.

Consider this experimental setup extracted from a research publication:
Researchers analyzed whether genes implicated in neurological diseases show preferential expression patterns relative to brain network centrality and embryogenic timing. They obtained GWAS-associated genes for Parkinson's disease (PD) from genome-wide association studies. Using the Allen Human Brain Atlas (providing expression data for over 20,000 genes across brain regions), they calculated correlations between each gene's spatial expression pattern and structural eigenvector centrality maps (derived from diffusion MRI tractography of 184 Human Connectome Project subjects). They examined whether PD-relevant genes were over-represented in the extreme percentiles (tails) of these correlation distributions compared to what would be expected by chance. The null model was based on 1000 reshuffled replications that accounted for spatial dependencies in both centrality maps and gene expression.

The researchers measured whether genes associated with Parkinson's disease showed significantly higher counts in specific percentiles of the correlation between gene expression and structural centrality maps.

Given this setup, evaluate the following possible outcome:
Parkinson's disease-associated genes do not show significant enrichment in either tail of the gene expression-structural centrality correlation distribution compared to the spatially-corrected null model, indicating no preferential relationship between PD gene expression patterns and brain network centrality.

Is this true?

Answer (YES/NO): NO